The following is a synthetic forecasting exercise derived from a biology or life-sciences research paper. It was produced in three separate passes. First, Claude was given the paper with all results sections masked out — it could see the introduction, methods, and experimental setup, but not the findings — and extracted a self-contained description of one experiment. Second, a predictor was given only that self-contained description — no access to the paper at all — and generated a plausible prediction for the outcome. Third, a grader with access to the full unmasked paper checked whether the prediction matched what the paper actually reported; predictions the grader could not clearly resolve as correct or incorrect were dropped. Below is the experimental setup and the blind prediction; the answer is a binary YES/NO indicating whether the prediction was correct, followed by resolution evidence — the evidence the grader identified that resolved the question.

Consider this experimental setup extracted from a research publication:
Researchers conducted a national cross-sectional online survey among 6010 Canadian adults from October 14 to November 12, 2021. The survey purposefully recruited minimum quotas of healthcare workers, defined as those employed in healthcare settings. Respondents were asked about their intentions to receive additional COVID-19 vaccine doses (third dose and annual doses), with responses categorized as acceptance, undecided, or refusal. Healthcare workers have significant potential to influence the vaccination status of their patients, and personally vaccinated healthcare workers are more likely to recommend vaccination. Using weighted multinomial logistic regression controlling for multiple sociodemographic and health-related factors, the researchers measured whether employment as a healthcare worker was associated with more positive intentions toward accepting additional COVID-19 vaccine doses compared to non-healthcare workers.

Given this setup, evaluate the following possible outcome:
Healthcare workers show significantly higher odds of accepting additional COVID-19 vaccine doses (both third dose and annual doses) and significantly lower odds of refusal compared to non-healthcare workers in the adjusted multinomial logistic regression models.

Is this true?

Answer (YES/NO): NO